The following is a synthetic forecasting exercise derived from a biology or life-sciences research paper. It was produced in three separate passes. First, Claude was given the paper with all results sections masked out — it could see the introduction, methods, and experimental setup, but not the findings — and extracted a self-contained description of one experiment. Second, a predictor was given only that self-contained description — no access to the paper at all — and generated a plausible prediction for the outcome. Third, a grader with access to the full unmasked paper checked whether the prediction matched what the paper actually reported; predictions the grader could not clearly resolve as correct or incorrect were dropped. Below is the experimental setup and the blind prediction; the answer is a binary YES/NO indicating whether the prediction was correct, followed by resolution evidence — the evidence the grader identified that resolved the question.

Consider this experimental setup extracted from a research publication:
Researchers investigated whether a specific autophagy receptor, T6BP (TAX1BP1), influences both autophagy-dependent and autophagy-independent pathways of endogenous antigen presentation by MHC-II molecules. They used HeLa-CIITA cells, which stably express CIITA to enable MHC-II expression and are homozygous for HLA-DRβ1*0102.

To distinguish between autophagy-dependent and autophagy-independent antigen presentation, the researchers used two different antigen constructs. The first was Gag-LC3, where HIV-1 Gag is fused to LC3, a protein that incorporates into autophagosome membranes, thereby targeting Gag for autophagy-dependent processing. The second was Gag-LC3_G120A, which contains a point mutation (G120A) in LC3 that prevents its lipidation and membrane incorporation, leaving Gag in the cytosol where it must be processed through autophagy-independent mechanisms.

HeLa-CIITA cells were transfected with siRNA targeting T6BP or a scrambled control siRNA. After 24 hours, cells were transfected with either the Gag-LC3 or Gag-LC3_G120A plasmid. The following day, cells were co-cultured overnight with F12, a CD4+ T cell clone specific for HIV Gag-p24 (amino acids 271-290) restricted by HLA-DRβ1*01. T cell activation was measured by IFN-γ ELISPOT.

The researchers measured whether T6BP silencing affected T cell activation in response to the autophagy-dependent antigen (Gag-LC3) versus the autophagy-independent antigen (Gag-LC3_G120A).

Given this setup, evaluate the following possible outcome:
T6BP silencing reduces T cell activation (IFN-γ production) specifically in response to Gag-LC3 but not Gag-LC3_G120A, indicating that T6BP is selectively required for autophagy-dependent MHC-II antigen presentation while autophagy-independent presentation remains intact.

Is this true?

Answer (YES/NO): NO